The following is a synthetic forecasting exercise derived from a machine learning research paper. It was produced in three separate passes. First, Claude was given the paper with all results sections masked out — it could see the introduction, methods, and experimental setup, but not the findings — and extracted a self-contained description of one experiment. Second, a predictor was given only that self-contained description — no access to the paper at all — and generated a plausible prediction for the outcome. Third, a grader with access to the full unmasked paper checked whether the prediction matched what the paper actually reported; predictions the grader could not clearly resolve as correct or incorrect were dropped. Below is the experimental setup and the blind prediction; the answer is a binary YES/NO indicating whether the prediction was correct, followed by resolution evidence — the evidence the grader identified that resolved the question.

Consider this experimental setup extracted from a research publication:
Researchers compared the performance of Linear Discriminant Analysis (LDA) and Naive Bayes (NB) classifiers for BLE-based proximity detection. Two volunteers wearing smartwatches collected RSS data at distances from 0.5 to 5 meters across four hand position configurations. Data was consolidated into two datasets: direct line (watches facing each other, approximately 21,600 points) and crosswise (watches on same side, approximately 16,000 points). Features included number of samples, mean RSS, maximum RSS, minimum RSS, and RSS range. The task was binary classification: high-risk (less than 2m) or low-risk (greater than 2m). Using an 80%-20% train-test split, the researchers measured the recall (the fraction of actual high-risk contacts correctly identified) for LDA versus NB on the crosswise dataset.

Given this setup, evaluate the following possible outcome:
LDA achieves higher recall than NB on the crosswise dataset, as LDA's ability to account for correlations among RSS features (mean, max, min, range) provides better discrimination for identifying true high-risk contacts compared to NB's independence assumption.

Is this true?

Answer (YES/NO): NO